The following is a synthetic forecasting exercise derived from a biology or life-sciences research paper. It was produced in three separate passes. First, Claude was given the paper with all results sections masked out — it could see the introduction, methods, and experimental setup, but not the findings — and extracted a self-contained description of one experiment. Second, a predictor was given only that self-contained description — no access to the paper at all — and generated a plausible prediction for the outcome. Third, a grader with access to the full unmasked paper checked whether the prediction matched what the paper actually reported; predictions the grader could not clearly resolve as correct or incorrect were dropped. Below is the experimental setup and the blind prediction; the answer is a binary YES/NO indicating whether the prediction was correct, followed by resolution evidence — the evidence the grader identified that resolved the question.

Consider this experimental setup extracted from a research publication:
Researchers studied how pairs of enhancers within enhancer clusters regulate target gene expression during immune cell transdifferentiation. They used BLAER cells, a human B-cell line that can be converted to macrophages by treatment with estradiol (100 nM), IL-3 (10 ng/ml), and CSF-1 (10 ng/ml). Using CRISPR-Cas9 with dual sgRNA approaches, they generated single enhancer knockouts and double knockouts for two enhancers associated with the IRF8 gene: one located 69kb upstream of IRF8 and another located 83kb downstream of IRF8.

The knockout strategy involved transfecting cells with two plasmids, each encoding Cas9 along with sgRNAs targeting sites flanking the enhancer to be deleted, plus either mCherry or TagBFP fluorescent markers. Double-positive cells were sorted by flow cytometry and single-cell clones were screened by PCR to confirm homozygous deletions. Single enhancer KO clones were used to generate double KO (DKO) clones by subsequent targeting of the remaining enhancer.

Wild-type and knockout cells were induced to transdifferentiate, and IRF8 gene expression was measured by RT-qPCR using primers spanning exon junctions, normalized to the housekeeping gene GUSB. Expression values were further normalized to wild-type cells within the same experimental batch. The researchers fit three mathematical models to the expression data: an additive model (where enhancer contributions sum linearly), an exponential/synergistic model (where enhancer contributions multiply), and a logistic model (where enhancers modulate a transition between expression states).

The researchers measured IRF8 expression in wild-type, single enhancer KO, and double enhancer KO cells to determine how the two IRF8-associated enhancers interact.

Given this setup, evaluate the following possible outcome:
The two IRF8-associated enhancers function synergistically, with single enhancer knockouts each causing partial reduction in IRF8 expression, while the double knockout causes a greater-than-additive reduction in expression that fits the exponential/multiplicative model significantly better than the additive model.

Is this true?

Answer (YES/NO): NO